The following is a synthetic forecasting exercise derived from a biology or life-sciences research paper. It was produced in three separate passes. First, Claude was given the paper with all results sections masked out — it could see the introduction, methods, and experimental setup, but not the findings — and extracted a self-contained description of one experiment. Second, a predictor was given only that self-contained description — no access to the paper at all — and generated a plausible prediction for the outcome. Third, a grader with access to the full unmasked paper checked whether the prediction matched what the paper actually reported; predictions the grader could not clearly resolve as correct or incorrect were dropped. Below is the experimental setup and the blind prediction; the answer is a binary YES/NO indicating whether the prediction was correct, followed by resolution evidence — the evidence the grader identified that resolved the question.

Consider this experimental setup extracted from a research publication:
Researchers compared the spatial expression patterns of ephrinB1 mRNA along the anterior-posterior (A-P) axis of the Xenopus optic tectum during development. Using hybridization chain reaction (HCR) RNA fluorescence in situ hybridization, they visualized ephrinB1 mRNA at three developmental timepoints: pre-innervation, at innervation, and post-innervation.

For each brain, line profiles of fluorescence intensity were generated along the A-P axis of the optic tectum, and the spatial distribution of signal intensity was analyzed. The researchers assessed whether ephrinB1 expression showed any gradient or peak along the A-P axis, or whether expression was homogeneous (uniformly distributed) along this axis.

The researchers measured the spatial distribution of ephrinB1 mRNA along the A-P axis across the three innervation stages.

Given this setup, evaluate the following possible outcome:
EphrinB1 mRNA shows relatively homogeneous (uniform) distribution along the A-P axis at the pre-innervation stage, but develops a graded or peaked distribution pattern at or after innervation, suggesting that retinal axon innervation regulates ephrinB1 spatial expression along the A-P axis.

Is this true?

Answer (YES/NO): NO